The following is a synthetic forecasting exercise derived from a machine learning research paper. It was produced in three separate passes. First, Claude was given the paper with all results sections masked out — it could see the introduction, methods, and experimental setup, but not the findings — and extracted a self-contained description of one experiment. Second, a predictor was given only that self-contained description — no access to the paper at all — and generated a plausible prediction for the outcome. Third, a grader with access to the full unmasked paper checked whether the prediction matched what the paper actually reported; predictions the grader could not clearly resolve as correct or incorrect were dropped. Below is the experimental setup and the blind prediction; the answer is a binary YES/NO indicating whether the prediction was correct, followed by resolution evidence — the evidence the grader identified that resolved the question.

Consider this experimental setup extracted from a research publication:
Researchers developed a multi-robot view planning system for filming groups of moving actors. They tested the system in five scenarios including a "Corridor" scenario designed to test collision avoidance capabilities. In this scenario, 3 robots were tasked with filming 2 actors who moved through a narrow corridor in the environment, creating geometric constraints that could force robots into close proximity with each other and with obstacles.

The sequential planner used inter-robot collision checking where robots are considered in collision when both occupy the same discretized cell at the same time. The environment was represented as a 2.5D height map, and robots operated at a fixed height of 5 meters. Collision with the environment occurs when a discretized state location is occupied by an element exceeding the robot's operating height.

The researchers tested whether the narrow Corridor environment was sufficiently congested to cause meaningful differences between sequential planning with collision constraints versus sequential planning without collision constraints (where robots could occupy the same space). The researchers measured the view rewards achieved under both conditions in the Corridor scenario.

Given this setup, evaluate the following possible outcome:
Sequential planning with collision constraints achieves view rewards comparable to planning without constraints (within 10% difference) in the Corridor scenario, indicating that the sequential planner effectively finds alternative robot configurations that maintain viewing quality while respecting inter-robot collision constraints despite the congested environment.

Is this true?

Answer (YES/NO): YES